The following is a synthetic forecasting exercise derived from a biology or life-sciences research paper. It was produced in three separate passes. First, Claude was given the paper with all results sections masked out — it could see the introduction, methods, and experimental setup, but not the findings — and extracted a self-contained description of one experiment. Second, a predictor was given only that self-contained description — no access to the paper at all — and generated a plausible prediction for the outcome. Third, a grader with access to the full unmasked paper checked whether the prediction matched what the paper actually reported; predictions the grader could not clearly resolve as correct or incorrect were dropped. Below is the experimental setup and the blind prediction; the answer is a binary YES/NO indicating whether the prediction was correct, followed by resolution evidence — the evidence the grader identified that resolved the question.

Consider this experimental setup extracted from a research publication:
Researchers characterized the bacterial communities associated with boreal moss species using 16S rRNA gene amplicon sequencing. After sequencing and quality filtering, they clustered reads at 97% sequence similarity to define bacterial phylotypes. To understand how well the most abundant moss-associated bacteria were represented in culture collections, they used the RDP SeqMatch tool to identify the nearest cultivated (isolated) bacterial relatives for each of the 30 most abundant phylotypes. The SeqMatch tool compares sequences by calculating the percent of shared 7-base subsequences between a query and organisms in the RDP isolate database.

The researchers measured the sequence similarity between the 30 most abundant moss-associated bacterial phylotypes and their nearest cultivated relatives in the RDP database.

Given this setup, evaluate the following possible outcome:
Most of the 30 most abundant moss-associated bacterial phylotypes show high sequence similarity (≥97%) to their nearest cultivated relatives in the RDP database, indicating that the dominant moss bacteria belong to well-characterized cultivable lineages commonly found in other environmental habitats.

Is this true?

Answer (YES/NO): NO